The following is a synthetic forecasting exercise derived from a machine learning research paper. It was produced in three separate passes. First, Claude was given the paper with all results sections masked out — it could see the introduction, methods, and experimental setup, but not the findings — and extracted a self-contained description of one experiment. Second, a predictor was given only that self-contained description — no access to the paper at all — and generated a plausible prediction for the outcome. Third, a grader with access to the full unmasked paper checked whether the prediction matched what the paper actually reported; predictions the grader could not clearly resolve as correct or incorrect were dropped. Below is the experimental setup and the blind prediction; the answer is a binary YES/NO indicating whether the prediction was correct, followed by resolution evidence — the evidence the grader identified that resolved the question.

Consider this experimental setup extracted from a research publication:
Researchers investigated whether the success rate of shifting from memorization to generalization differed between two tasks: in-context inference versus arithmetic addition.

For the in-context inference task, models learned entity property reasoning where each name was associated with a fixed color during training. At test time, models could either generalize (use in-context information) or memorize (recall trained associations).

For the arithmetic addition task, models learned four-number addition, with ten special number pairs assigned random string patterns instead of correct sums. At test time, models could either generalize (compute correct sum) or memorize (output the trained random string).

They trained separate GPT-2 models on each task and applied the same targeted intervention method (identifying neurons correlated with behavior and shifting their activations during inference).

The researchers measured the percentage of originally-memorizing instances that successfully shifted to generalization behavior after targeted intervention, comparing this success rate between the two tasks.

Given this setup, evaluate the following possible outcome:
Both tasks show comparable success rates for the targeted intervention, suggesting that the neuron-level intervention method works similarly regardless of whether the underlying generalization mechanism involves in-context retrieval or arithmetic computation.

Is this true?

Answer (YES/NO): NO